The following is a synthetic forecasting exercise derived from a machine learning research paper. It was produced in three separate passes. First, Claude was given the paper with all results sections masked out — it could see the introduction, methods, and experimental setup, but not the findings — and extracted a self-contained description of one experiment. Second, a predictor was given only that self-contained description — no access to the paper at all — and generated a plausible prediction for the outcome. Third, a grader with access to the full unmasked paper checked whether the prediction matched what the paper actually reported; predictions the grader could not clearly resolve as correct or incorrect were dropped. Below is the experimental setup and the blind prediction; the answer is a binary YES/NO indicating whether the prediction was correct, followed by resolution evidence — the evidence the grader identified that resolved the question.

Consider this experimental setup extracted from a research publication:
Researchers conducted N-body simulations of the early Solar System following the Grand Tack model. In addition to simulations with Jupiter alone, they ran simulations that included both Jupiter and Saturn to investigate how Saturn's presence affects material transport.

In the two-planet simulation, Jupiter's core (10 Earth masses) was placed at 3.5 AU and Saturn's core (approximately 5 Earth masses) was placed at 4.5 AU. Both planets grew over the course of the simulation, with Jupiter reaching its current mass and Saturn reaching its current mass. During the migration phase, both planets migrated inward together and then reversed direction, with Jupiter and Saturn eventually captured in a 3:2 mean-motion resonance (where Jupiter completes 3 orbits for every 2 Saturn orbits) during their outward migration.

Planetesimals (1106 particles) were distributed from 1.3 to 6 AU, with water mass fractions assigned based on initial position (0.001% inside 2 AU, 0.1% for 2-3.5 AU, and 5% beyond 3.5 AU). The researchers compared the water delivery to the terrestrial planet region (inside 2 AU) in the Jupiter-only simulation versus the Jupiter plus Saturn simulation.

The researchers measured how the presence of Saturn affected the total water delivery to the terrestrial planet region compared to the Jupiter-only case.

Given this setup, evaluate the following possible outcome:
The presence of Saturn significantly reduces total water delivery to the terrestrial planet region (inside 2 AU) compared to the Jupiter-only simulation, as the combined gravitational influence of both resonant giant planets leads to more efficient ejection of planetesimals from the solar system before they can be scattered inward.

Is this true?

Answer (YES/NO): NO